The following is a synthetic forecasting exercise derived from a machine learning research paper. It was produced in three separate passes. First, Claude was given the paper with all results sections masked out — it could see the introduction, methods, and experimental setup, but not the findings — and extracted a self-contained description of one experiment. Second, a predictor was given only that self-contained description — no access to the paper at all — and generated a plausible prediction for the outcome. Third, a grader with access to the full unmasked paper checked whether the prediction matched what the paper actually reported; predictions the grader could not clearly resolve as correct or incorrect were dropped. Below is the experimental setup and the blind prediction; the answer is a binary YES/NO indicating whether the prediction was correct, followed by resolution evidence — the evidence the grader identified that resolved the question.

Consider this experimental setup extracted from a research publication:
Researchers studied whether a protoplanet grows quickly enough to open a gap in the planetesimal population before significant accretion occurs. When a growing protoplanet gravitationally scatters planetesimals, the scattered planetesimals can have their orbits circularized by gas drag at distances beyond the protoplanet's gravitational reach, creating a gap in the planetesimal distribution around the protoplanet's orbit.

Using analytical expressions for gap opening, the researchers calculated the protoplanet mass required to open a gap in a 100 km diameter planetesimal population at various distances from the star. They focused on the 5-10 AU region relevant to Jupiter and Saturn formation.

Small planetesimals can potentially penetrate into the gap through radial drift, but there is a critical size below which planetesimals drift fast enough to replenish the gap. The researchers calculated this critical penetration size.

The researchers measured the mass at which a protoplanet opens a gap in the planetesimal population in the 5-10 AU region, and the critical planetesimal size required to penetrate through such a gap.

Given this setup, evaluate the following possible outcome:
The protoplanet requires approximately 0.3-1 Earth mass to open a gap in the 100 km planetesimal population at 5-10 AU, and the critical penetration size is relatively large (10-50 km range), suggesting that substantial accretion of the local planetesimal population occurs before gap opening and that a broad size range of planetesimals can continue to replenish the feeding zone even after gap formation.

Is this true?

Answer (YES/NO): NO